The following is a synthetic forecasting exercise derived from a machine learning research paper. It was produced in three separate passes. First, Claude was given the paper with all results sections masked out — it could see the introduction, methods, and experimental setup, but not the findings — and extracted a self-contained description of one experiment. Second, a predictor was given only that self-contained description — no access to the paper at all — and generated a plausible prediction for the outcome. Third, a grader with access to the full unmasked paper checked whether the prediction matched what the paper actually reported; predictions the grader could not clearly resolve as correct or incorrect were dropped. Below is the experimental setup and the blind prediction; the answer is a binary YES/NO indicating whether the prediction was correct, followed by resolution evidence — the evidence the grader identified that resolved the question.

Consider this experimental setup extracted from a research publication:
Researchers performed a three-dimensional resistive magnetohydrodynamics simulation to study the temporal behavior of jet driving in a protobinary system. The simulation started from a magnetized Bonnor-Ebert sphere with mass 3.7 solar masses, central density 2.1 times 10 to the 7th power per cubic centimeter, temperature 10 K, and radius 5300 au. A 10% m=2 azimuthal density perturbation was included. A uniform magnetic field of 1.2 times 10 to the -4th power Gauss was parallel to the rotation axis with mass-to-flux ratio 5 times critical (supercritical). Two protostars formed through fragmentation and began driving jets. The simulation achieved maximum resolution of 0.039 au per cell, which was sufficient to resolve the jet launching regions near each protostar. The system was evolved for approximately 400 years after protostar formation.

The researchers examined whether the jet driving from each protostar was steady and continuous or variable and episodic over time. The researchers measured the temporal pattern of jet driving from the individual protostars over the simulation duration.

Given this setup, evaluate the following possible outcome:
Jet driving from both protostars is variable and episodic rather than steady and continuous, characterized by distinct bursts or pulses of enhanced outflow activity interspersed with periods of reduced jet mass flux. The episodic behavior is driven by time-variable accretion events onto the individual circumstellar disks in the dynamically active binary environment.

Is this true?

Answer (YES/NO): NO